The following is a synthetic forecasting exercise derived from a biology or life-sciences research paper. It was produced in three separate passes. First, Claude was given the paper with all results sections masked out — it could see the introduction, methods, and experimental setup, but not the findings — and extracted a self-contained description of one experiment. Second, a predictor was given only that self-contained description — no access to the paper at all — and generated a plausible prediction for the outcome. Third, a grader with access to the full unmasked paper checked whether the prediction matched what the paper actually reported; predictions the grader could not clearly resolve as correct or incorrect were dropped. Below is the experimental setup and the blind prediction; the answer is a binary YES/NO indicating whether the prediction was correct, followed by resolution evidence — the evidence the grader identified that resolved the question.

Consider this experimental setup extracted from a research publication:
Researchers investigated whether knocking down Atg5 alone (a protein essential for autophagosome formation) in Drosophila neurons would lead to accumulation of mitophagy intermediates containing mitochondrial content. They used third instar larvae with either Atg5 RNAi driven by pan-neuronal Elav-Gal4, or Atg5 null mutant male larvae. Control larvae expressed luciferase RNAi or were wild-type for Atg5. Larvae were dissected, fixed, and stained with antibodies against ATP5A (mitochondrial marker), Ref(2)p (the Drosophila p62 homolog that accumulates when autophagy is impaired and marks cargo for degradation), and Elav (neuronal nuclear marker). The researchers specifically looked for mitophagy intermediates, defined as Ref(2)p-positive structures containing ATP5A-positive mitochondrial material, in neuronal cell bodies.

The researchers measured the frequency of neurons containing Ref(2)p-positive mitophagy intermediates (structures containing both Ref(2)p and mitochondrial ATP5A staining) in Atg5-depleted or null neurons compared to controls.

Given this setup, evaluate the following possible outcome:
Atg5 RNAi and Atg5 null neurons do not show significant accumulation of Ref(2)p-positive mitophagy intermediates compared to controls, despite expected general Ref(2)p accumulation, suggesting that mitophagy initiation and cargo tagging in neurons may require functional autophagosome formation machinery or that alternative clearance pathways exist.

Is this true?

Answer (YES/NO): YES